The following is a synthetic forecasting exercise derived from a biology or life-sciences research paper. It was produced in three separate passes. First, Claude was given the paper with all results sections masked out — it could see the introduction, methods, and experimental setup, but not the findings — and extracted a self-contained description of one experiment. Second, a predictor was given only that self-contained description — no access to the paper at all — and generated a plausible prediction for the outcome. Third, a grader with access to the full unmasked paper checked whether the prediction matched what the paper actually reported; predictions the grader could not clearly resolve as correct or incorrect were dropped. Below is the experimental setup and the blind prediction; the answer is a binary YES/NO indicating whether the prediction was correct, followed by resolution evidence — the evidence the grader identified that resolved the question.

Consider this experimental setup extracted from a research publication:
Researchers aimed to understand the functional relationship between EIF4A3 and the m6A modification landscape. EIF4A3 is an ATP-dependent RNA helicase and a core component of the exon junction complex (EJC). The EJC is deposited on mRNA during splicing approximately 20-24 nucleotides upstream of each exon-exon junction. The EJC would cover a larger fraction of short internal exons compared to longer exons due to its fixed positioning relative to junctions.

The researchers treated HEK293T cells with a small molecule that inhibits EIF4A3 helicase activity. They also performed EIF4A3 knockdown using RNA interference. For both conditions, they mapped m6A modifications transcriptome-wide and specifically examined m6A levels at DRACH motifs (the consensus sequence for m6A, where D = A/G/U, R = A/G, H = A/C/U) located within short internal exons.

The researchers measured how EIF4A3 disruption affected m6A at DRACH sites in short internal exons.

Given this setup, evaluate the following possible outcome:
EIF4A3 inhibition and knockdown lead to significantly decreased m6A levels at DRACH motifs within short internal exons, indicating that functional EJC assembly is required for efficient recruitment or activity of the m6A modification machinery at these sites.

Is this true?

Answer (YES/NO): NO